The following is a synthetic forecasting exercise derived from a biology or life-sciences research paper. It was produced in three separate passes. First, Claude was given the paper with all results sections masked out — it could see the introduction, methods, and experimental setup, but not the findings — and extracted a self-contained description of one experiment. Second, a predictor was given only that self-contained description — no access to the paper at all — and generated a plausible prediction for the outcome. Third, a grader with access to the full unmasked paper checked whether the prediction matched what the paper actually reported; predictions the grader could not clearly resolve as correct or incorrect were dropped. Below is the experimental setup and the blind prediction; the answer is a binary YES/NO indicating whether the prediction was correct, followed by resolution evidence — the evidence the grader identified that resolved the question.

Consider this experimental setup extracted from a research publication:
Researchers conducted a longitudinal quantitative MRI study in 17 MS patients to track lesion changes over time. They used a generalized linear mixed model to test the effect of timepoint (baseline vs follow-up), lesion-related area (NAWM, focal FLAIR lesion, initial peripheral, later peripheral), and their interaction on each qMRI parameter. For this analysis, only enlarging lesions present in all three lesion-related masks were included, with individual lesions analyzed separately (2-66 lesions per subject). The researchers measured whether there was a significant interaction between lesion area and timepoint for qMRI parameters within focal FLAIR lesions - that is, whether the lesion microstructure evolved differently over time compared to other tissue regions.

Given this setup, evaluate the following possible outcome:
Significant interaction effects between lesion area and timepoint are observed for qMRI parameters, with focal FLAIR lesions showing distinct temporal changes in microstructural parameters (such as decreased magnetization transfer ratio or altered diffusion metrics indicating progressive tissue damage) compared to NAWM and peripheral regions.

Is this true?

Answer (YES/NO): NO